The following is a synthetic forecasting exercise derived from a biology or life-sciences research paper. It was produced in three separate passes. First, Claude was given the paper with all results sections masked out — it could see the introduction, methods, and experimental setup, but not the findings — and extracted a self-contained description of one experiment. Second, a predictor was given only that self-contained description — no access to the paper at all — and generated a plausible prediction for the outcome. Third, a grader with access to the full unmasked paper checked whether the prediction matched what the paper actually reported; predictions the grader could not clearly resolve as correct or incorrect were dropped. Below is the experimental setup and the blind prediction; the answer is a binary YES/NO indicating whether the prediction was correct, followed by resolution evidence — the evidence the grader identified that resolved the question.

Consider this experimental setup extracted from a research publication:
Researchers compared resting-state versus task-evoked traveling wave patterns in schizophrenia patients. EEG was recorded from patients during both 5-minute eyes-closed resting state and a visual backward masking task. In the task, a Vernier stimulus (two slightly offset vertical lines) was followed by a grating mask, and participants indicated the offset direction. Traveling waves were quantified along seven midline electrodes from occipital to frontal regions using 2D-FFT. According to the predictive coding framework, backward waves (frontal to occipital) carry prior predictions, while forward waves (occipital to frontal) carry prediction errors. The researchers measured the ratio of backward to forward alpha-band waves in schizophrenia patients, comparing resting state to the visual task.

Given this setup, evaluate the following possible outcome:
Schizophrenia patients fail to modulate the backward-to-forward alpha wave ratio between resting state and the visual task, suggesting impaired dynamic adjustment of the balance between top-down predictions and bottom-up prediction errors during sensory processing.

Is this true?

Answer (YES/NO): NO